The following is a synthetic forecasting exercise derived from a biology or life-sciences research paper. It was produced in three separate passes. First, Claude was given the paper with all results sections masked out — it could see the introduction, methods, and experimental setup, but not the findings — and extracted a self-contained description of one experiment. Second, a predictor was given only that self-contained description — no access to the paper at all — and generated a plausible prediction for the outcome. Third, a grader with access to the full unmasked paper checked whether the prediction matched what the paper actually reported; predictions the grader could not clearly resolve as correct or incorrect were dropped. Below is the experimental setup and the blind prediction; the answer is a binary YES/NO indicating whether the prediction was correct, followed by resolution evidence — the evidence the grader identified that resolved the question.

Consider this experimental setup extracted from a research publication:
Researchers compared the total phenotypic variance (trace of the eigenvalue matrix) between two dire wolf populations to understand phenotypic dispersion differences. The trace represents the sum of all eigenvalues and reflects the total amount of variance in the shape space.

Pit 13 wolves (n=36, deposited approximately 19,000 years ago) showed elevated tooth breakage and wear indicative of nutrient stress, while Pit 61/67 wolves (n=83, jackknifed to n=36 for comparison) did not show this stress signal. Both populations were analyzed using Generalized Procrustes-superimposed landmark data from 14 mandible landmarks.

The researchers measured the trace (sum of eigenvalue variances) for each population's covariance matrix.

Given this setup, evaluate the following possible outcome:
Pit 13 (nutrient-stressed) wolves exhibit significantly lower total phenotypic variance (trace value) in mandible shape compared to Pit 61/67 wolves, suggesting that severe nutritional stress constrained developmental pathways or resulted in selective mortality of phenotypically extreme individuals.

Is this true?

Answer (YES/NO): NO